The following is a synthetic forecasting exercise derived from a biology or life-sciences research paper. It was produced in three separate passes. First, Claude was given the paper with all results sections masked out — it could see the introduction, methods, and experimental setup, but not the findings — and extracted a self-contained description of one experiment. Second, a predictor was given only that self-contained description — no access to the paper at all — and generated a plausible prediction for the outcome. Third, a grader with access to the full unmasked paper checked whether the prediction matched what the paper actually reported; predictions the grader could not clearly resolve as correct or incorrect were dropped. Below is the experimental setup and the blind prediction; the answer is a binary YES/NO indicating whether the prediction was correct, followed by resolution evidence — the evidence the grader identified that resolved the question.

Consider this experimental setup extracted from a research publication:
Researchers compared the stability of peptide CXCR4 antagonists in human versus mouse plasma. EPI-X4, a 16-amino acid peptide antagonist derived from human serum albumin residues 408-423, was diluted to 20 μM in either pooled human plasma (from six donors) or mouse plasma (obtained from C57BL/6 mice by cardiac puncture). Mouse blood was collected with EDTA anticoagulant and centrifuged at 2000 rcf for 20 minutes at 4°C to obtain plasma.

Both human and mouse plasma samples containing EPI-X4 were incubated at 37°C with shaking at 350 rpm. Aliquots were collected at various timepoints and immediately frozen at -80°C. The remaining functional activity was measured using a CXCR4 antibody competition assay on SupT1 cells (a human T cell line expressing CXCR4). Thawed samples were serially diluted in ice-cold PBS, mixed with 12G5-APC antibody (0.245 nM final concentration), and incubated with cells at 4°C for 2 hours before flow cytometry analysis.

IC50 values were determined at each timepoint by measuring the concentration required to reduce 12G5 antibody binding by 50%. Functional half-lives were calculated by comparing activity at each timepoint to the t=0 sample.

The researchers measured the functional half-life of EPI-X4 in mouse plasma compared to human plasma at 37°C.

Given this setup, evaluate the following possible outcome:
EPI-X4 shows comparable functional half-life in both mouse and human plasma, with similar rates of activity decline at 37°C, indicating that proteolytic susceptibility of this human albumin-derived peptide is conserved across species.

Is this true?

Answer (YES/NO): NO